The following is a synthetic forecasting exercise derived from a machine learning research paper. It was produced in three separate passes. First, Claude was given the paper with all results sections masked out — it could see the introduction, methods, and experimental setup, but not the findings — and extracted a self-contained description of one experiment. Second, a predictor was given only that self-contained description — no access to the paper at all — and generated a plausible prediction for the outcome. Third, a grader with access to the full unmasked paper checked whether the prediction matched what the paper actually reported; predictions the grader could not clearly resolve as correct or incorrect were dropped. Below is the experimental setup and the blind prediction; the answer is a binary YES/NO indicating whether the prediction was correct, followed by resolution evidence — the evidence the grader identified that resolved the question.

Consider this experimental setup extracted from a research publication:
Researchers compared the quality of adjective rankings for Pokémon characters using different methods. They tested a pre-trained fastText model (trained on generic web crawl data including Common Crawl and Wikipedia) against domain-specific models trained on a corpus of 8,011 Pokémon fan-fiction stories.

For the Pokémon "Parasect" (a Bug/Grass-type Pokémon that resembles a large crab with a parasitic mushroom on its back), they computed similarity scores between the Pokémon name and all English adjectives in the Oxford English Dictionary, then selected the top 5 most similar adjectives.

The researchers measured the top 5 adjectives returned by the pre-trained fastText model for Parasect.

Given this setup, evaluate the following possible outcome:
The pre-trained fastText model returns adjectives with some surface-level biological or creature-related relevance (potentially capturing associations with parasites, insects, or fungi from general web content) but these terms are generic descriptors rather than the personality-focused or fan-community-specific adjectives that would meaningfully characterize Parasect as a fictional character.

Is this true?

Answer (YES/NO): NO